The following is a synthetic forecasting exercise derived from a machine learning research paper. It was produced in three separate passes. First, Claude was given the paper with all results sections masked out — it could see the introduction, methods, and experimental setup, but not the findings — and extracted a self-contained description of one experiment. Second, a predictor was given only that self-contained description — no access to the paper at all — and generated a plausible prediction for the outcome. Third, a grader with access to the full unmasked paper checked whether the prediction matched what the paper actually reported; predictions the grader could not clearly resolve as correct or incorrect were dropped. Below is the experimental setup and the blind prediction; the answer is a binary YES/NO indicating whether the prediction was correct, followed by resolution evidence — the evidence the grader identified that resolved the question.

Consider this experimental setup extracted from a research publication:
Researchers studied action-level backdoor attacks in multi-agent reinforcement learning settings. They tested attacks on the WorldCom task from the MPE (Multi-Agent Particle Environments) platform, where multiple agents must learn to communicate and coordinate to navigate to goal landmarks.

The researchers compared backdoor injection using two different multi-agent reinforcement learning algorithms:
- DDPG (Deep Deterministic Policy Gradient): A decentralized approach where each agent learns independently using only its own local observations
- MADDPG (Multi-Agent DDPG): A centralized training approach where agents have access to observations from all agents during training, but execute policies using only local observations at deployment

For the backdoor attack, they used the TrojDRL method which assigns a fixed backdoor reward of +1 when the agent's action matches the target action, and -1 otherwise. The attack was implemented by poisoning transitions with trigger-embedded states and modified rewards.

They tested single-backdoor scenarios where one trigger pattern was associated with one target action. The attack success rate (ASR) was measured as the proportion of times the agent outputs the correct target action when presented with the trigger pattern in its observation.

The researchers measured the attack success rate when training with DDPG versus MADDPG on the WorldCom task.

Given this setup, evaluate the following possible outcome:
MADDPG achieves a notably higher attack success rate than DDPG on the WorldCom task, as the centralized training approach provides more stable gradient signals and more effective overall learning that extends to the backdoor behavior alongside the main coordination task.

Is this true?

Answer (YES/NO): YES